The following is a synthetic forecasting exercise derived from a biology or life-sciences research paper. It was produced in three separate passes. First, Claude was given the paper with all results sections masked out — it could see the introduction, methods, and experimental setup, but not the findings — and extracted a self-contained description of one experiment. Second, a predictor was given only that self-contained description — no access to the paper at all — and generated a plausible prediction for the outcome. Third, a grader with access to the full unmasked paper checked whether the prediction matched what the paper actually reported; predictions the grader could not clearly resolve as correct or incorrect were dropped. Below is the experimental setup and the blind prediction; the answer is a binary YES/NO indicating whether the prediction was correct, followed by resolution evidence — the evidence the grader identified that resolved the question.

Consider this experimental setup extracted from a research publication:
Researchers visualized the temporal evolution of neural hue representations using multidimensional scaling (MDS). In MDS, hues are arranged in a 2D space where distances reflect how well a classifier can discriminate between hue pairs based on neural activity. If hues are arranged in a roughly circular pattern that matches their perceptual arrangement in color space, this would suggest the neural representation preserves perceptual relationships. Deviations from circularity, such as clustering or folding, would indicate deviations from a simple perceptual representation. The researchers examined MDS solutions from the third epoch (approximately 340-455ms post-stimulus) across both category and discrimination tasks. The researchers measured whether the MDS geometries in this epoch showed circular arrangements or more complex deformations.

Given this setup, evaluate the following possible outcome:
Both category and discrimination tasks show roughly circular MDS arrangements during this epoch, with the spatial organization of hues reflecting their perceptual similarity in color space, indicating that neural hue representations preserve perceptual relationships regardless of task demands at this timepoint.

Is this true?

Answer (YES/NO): NO